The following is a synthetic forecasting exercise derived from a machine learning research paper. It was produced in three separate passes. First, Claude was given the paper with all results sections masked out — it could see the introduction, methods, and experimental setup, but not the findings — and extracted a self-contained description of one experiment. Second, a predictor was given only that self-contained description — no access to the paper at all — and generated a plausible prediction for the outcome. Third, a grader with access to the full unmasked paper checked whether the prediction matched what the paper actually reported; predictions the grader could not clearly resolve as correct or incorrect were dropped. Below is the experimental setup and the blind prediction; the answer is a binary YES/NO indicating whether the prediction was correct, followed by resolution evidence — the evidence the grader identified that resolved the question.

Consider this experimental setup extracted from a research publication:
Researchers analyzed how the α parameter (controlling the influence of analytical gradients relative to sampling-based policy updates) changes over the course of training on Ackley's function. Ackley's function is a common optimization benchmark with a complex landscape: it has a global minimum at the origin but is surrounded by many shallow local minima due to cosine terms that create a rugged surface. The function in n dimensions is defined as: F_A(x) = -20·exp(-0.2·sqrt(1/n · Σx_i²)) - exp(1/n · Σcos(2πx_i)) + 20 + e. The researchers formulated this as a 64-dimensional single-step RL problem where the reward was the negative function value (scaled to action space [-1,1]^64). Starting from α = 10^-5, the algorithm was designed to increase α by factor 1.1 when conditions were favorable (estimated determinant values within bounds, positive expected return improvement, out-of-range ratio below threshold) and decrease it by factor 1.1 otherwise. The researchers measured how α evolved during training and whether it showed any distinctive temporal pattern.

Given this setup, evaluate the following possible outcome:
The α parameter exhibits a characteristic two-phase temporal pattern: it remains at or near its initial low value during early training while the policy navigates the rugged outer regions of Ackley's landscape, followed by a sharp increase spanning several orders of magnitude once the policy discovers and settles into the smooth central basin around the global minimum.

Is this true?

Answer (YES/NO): NO